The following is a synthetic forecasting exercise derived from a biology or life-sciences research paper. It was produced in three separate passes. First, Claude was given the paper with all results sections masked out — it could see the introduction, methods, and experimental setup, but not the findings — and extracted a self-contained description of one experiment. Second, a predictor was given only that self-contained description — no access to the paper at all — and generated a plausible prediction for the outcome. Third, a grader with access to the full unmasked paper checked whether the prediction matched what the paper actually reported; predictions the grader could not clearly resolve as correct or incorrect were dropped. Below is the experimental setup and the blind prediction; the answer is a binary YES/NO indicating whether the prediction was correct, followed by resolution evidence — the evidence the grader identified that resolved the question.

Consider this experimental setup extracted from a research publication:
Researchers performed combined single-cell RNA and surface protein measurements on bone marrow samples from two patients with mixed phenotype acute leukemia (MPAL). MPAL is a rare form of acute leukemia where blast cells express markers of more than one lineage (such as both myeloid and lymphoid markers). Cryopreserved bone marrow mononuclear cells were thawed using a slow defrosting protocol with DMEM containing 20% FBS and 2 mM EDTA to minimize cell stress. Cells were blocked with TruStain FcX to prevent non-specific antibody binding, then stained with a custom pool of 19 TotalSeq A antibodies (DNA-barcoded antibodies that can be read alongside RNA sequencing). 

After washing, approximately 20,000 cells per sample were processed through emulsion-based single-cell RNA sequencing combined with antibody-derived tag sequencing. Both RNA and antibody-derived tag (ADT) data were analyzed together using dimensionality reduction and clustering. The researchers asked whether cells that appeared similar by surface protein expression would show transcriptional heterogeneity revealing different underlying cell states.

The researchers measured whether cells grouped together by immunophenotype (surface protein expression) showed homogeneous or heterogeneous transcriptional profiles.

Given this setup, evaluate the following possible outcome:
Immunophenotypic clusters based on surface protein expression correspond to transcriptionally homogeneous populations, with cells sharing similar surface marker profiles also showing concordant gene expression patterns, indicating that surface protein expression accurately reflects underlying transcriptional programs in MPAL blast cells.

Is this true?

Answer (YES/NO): NO